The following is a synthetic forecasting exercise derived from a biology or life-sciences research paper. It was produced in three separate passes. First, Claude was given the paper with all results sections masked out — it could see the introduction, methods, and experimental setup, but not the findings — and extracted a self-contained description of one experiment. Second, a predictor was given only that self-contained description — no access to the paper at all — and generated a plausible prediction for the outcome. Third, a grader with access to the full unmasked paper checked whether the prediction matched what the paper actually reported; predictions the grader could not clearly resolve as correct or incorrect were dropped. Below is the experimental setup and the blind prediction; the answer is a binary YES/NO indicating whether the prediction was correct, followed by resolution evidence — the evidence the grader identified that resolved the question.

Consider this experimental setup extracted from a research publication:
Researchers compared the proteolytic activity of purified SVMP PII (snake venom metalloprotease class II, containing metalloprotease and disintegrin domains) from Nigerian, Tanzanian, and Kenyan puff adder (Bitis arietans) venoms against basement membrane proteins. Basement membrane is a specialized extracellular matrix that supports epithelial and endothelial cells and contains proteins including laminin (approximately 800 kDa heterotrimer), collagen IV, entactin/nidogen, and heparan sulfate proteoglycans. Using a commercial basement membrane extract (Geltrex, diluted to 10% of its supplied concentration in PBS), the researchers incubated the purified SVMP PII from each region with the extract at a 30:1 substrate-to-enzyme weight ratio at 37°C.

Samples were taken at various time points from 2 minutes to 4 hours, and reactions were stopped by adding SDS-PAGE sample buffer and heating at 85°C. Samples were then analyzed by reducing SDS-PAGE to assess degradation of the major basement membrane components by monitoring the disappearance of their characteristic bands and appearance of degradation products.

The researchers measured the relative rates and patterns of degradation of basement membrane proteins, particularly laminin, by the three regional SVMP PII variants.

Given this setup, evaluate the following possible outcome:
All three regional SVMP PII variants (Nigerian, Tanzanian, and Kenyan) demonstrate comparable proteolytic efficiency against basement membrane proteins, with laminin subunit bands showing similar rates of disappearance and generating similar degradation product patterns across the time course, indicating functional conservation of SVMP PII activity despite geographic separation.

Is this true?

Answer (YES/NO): NO